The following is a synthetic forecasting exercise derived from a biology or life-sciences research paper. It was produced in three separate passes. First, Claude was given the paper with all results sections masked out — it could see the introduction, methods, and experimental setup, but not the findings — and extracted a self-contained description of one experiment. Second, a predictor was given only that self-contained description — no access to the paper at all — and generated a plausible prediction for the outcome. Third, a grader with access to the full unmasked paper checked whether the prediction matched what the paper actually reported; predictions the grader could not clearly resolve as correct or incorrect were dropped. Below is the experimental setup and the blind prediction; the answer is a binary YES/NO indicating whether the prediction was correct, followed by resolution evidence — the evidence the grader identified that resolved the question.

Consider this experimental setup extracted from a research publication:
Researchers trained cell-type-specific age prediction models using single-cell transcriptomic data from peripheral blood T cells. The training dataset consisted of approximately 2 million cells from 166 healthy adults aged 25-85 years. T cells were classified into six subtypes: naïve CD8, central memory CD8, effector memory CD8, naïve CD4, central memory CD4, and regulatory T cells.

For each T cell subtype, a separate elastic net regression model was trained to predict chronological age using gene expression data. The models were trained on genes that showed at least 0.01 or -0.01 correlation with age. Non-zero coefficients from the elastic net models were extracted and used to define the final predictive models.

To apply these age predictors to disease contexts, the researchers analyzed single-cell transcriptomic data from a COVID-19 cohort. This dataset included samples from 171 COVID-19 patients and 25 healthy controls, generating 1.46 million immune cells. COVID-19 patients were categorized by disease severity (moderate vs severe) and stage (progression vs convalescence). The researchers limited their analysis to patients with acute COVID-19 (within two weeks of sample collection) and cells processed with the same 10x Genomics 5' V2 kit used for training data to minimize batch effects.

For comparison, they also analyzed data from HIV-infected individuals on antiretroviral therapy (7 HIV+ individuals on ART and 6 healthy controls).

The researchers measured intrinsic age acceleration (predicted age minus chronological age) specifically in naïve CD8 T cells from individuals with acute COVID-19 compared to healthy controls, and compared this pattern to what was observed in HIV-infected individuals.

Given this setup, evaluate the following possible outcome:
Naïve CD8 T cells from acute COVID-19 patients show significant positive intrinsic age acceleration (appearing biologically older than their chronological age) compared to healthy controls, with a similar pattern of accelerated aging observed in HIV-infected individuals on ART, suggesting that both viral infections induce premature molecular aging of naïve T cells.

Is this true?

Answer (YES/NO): YES